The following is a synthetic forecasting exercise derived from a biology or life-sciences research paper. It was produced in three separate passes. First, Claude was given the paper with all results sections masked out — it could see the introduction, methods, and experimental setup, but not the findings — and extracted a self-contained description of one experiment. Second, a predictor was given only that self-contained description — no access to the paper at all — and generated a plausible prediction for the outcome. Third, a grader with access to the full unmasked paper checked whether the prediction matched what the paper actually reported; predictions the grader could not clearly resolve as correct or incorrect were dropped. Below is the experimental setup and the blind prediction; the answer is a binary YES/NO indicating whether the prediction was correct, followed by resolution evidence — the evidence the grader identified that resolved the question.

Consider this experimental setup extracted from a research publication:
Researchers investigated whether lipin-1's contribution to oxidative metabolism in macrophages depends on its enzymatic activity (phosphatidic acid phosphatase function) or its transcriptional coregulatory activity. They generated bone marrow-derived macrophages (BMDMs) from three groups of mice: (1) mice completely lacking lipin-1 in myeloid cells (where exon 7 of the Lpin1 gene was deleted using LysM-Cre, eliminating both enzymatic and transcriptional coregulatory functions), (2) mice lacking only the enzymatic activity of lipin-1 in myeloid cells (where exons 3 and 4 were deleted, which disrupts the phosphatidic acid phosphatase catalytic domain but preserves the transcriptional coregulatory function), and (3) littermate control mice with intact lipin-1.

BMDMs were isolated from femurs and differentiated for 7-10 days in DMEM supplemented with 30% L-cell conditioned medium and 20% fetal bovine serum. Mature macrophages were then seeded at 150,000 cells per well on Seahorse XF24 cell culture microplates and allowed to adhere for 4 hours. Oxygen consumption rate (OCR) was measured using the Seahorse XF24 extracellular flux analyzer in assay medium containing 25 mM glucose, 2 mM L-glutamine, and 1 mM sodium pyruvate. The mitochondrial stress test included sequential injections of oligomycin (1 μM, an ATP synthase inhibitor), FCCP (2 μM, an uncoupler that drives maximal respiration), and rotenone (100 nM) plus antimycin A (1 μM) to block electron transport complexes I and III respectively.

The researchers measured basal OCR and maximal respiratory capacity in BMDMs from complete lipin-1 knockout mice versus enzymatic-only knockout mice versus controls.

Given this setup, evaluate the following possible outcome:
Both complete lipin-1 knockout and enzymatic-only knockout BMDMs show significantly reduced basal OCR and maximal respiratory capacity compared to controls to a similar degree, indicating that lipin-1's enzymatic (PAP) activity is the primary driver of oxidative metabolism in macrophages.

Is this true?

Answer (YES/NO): NO